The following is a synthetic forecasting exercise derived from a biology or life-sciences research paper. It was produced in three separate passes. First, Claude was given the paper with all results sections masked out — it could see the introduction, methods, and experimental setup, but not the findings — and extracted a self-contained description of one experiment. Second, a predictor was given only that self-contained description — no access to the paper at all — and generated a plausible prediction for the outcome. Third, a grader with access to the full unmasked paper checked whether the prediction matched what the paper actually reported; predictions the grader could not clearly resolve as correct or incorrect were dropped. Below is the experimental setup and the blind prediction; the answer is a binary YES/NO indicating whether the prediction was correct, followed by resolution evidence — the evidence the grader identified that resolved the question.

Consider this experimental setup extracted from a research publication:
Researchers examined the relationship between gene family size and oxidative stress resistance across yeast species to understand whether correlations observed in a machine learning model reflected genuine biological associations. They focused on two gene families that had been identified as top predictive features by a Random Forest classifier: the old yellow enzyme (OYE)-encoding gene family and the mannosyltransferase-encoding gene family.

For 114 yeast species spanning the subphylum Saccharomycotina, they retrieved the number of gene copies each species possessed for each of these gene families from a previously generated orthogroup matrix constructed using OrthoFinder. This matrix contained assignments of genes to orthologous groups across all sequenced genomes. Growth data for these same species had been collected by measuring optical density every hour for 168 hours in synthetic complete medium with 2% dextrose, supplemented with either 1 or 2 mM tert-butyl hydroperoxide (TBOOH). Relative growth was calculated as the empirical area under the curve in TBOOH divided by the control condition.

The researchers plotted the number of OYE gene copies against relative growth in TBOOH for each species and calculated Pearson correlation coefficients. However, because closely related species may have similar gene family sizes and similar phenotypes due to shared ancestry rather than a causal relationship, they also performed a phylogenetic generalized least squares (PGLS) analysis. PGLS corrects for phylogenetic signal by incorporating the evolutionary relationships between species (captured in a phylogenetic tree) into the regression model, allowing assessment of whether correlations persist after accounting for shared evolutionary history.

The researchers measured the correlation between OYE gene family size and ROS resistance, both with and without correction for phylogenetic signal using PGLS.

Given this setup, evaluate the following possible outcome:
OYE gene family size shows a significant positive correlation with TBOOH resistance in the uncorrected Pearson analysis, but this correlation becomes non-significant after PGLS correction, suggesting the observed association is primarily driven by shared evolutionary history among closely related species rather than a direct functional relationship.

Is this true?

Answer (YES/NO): NO